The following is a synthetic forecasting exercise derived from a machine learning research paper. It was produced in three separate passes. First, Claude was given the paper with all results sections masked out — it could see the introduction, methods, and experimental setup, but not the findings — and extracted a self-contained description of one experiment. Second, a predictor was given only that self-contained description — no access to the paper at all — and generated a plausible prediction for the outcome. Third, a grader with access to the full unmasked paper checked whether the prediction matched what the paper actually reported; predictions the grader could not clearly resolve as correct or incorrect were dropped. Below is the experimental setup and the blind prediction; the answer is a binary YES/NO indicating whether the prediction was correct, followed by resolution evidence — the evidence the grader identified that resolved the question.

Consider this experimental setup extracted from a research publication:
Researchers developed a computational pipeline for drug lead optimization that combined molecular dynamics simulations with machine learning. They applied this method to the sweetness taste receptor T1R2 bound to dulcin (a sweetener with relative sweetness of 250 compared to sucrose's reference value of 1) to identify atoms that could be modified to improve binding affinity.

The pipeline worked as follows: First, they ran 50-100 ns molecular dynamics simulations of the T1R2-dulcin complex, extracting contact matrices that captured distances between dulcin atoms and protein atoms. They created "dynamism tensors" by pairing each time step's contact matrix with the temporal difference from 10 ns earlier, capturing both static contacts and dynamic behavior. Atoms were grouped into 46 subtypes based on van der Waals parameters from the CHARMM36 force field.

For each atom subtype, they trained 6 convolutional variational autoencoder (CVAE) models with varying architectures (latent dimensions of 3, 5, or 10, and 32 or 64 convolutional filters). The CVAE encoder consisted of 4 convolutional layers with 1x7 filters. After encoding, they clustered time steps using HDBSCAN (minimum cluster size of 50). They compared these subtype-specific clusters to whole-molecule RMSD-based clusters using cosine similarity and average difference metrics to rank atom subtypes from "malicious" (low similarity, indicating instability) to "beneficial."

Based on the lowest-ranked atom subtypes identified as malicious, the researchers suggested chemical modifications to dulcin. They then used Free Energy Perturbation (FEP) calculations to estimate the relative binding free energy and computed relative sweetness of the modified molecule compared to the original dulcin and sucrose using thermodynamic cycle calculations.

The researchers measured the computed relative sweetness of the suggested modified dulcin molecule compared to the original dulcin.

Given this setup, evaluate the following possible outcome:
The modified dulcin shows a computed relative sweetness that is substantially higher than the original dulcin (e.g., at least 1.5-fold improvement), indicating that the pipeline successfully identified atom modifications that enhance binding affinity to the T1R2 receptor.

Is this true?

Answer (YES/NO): YES